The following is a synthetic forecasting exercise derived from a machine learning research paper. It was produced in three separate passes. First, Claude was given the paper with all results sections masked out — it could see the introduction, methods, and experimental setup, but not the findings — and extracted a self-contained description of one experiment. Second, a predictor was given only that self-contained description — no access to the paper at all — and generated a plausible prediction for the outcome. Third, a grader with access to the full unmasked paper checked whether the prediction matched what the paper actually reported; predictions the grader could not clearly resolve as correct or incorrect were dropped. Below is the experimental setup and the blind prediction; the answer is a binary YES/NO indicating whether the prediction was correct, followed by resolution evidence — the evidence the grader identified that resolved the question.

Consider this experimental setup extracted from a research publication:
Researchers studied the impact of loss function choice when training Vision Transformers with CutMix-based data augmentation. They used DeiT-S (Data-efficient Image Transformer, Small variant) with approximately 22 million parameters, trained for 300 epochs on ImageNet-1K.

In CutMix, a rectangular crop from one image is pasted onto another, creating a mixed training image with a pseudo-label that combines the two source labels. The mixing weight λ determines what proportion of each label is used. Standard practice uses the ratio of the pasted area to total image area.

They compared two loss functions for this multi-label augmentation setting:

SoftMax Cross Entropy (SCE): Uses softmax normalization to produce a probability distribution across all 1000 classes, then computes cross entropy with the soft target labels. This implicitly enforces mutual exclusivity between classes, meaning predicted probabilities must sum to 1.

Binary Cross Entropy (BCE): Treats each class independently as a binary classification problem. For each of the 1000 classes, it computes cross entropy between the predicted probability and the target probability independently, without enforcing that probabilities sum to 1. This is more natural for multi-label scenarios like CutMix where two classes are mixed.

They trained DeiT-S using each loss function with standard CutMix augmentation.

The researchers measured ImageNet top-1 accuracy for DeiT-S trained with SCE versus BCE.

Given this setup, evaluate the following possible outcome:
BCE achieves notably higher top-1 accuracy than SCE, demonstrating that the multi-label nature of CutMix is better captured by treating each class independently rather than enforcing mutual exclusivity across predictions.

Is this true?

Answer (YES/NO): NO